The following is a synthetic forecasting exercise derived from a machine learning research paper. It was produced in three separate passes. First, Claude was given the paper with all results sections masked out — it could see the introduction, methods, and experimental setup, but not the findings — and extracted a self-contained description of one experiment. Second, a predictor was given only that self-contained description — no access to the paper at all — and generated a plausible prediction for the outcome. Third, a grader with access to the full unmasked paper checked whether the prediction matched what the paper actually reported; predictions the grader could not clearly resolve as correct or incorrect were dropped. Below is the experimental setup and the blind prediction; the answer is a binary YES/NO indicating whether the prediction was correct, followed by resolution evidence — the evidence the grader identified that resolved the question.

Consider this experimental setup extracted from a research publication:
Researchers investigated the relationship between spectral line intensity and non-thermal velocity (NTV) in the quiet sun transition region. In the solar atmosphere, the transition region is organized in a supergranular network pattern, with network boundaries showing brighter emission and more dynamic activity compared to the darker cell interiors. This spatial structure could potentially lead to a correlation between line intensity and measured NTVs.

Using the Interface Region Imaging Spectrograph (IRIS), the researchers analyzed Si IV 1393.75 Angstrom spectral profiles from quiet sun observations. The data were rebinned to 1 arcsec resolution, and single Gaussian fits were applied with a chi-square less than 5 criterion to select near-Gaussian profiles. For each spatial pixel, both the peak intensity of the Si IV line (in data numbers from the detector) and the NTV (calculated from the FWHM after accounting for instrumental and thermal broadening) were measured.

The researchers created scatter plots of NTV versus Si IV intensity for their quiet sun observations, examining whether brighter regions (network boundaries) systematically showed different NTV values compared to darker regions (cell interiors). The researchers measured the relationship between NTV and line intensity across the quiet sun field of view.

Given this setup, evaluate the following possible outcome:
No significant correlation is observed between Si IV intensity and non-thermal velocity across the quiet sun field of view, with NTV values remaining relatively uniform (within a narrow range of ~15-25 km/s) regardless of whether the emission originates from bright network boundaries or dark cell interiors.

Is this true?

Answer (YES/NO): NO